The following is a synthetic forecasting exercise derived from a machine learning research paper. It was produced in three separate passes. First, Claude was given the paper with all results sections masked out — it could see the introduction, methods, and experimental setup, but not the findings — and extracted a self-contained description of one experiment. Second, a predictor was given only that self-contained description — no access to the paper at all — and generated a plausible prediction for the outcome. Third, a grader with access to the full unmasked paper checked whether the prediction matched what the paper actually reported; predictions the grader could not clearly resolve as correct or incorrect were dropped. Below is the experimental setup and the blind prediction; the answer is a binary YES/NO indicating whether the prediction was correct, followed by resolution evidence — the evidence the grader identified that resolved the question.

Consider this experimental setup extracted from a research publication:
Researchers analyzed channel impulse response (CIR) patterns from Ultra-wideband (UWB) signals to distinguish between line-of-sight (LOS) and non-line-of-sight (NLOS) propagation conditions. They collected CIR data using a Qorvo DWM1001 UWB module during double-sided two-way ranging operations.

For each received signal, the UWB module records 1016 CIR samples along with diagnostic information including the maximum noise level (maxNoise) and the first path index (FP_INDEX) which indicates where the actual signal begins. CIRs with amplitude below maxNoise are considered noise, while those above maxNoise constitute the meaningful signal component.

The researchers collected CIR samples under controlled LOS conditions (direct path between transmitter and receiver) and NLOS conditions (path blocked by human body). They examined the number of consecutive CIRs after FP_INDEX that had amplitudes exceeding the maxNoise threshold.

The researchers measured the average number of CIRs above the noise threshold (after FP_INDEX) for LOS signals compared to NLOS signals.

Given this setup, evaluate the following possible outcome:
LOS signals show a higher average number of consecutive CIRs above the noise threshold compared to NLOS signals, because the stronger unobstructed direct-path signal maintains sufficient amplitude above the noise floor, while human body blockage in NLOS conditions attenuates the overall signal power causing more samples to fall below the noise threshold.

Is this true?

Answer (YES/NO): NO